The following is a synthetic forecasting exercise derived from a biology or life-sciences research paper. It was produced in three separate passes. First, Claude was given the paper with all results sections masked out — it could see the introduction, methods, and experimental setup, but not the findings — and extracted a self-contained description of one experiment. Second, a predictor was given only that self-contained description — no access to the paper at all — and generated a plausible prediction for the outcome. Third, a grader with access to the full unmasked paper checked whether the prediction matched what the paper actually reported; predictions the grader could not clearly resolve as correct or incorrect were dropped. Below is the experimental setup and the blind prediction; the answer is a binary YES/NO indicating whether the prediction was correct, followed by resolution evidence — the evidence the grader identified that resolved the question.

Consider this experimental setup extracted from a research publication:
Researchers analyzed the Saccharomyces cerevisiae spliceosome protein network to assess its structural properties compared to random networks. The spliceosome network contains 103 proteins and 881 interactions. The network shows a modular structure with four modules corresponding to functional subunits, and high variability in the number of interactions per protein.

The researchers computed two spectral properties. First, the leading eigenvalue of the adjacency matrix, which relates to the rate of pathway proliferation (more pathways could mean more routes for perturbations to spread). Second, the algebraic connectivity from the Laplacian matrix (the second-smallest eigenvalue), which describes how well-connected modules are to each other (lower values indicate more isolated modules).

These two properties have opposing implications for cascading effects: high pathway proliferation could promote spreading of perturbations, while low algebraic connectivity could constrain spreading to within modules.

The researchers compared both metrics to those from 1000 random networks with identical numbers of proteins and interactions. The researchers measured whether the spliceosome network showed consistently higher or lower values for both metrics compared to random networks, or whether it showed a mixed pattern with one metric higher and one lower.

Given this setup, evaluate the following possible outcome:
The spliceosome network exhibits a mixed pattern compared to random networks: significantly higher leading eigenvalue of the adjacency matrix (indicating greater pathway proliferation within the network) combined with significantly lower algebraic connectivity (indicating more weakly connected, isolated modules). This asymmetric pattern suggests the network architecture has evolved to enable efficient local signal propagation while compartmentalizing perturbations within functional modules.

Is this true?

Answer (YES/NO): YES